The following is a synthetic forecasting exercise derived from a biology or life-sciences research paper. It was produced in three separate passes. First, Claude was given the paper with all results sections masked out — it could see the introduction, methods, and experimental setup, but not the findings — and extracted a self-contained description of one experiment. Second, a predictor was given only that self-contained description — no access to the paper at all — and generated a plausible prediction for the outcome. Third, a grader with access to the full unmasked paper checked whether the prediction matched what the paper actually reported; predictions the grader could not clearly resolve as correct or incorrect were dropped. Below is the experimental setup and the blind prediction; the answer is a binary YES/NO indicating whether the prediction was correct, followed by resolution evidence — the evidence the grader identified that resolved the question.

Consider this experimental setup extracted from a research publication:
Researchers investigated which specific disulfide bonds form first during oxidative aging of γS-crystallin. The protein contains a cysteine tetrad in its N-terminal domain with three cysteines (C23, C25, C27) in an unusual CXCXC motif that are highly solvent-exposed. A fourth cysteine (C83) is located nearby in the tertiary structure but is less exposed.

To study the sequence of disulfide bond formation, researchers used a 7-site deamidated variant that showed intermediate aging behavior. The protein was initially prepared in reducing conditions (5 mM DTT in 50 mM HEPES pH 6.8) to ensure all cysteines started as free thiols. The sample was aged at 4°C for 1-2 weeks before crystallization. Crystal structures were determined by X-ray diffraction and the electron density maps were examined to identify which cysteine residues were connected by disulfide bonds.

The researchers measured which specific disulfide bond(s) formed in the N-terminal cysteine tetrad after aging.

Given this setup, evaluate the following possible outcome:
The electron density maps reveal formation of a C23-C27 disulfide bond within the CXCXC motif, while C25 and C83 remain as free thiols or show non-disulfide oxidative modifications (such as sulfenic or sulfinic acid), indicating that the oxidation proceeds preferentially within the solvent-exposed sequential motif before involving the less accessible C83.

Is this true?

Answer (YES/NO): NO